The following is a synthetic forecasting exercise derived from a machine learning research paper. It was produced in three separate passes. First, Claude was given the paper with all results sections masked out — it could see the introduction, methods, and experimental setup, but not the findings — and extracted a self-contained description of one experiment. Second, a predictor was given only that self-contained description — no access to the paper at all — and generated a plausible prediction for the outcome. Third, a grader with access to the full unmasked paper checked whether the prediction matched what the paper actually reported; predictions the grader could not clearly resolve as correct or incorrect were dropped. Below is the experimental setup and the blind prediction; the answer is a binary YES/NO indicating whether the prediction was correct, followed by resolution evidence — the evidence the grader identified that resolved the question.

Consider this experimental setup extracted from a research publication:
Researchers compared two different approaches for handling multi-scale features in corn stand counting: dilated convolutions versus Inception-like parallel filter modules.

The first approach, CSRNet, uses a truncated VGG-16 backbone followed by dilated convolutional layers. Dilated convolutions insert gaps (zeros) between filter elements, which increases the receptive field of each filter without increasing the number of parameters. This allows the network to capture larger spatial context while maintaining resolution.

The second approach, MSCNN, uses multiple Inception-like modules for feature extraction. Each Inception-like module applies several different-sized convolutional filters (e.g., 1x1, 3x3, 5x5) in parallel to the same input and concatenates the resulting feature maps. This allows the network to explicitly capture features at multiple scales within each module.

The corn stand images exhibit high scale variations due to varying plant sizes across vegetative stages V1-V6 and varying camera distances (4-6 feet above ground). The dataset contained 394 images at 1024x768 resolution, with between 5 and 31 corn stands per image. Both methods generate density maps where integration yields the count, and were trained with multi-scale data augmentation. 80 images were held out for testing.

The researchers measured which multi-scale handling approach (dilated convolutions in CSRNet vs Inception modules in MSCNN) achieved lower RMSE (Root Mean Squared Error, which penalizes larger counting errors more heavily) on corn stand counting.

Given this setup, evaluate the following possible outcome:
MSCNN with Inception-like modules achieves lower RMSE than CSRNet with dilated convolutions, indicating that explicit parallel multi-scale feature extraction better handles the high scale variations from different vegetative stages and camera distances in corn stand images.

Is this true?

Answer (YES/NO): YES